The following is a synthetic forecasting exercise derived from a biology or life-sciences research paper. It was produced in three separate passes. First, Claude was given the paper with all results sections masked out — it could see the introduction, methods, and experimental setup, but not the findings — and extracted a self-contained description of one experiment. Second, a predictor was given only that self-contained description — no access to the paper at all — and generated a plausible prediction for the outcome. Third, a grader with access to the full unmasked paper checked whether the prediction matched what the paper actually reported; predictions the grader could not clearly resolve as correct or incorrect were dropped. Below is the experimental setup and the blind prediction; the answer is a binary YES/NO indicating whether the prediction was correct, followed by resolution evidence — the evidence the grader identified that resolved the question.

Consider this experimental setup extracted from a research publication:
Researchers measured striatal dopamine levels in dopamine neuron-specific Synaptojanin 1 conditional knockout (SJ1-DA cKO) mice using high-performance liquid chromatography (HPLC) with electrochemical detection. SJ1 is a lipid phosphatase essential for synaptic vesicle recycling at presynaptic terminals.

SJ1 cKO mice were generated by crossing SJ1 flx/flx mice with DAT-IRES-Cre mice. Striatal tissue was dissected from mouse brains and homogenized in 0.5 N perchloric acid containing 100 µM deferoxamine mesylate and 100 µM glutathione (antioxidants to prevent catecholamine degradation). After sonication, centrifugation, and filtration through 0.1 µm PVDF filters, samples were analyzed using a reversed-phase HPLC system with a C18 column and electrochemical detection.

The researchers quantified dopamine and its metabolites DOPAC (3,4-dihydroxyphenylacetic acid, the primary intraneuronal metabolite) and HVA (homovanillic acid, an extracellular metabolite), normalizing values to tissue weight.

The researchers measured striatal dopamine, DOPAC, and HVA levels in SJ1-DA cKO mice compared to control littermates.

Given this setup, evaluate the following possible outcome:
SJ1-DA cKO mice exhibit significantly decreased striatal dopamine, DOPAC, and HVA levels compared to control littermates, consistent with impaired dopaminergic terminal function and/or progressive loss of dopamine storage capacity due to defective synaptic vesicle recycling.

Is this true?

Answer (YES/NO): NO